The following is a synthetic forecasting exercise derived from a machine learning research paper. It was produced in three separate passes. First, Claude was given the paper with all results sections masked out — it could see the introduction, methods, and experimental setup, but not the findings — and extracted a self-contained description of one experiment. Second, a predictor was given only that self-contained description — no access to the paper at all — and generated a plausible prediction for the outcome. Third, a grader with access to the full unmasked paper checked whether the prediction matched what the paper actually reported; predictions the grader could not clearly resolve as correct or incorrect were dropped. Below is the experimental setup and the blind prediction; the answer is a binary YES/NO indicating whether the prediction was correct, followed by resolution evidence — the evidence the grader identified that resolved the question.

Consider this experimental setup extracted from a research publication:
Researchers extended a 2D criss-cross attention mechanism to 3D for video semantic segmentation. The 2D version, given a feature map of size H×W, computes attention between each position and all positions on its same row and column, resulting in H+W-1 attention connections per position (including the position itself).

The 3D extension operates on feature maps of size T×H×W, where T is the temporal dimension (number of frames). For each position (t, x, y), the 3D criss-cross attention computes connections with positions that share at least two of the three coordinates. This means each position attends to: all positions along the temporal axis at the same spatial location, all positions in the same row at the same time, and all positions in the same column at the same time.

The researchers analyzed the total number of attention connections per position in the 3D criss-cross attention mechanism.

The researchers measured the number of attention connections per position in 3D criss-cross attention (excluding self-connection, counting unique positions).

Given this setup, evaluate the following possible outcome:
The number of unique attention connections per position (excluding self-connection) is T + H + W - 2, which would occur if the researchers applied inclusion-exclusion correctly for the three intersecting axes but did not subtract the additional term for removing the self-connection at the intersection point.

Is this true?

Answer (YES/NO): NO